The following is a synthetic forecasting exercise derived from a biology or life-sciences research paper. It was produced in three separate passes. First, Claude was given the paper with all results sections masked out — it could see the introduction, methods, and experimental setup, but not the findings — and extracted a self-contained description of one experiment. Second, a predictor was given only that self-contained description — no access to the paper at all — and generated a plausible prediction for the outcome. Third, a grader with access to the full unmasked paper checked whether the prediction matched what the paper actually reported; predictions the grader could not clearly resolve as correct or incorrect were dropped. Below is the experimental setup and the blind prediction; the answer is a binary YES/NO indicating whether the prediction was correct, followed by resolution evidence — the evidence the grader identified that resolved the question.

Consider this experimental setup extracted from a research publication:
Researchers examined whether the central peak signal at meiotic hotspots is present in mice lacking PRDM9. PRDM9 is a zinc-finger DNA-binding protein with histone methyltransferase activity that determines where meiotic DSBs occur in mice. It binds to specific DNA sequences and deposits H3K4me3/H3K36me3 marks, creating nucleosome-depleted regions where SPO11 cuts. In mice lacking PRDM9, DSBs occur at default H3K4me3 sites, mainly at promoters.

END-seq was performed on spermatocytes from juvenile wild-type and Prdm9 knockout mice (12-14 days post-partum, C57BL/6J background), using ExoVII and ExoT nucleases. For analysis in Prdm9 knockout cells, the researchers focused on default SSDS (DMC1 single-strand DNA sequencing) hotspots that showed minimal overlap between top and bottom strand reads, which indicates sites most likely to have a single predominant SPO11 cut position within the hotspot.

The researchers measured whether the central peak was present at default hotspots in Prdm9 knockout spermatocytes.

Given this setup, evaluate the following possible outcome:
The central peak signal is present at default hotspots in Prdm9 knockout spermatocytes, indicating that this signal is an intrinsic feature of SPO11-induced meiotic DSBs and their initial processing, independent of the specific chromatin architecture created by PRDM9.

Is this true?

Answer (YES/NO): NO